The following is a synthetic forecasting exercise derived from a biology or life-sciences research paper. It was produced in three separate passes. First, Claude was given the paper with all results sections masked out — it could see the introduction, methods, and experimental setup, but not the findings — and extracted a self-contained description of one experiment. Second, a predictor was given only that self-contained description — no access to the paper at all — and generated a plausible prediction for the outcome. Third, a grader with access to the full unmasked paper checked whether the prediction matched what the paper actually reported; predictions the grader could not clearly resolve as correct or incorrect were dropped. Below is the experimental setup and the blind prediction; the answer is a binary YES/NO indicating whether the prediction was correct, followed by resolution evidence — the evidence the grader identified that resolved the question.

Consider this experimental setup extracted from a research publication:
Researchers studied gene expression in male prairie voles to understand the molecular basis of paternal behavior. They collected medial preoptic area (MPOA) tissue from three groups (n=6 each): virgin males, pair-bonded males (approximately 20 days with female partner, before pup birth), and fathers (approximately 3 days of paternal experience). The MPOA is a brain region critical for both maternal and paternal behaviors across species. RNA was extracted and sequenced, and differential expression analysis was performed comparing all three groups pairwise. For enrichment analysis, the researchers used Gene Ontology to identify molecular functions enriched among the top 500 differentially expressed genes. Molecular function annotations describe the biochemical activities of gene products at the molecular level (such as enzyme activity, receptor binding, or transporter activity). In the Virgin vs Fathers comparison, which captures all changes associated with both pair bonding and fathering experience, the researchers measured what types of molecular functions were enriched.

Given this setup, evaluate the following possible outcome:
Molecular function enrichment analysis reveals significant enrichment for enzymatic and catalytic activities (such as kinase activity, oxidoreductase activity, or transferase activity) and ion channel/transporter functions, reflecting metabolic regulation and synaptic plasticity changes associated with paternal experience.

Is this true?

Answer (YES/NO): NO